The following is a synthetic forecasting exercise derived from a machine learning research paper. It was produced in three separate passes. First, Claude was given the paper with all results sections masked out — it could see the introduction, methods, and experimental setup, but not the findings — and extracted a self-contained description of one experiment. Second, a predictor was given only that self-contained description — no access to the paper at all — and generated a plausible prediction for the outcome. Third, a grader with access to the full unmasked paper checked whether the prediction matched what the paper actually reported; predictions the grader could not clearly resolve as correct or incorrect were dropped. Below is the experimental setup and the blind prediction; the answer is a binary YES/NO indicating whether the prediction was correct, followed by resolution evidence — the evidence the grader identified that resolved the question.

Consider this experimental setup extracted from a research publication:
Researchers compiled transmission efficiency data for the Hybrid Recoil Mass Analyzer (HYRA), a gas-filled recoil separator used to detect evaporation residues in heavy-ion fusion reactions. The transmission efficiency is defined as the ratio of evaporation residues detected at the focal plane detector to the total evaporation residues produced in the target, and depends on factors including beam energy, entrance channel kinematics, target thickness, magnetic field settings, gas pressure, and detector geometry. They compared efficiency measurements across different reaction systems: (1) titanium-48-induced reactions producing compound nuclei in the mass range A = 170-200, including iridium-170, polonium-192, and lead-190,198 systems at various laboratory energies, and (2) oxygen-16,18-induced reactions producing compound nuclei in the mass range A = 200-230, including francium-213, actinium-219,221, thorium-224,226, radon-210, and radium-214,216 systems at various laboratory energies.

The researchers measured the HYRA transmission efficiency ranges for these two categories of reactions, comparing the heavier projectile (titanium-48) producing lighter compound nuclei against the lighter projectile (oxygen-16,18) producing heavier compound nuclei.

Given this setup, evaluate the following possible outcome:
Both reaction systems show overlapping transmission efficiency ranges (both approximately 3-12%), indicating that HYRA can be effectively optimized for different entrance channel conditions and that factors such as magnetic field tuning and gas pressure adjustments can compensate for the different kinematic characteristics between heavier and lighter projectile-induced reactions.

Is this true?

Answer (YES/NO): NO